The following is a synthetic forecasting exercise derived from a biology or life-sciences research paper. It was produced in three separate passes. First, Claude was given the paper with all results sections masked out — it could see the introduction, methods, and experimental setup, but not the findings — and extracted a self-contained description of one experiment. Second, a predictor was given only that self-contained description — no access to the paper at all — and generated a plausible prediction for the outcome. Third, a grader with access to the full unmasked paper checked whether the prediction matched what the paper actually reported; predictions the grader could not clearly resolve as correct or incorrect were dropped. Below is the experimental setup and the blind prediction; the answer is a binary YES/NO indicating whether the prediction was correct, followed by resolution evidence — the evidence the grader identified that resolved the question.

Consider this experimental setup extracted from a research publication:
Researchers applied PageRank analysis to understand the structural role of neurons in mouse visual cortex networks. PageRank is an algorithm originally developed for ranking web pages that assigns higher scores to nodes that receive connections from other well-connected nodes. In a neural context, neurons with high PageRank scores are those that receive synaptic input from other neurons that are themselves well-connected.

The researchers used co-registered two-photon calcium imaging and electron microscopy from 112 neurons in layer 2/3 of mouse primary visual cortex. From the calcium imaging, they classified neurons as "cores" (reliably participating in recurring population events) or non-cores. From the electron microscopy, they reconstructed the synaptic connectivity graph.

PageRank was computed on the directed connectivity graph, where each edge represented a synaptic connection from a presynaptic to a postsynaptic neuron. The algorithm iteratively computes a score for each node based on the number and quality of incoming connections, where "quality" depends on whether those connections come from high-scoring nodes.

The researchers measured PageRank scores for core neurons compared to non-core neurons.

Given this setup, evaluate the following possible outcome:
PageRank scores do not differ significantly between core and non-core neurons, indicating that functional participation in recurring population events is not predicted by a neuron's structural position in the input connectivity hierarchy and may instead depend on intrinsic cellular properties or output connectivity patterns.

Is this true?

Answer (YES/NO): NO